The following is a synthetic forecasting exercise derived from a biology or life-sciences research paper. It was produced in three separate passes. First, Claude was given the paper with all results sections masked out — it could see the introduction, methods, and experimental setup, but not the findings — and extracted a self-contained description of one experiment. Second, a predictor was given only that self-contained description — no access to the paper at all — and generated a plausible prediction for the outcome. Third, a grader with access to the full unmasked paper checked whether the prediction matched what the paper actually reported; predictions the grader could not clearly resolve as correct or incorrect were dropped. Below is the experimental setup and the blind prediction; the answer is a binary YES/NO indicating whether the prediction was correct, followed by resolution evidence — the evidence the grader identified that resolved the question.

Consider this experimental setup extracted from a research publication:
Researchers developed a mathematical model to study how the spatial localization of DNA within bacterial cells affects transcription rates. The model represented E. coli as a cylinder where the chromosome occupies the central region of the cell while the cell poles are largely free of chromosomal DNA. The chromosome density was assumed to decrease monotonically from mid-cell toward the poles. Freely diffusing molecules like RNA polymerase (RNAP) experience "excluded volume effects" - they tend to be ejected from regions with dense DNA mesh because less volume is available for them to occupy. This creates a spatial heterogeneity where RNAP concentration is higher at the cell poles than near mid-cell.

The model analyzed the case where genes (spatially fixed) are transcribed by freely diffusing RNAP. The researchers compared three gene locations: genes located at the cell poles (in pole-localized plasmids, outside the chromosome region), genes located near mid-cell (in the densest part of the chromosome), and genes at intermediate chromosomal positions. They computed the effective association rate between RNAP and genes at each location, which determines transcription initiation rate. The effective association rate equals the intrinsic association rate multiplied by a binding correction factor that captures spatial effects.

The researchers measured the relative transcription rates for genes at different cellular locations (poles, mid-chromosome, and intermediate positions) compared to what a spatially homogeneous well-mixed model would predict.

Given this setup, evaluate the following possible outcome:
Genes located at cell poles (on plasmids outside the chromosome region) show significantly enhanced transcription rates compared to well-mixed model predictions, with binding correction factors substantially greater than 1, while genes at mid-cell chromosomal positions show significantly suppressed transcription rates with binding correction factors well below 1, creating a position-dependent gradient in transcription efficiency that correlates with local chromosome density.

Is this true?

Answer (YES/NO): NO